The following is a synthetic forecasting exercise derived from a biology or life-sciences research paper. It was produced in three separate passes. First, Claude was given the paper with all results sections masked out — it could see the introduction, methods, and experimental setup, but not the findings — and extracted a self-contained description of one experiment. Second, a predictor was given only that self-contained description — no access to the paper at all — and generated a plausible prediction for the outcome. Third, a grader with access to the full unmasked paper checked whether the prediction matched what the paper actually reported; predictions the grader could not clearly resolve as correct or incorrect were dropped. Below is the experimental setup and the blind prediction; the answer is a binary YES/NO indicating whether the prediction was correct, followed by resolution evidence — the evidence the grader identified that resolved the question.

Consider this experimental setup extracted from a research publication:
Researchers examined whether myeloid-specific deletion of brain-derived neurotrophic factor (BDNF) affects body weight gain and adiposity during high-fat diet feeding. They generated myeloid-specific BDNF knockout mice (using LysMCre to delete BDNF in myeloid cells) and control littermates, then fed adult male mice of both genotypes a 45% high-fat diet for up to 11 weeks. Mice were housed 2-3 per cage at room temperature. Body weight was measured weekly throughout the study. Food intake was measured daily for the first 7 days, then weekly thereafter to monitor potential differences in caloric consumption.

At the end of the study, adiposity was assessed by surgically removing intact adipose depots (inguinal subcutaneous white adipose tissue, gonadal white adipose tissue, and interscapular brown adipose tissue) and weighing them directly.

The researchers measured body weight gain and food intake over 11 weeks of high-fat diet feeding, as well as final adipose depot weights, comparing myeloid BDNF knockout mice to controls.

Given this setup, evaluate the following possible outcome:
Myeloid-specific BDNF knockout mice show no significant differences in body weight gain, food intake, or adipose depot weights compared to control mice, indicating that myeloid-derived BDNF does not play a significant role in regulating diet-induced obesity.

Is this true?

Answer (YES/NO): NO